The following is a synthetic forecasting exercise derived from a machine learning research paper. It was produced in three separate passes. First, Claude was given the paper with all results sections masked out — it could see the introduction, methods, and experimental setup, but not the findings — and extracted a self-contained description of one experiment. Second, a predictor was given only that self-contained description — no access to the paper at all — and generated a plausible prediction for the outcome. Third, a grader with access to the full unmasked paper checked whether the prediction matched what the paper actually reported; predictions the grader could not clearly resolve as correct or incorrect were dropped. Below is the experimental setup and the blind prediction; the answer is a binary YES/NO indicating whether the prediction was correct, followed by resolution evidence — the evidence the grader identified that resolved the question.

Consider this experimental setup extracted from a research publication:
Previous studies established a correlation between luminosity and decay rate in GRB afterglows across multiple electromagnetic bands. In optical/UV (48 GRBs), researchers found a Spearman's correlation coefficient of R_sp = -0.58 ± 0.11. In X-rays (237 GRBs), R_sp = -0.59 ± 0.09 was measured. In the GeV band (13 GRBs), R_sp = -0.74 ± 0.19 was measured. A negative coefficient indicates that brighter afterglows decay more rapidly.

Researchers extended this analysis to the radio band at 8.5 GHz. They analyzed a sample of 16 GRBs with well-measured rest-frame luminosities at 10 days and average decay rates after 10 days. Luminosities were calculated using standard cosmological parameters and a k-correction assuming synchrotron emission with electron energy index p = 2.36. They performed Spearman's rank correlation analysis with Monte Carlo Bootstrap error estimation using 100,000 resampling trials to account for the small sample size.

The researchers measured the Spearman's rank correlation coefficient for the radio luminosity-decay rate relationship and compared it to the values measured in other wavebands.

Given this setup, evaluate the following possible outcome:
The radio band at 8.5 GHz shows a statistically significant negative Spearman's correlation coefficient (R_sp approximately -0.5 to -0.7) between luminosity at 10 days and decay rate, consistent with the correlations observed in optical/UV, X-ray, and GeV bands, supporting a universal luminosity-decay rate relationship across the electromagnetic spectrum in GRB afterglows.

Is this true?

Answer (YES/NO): YES